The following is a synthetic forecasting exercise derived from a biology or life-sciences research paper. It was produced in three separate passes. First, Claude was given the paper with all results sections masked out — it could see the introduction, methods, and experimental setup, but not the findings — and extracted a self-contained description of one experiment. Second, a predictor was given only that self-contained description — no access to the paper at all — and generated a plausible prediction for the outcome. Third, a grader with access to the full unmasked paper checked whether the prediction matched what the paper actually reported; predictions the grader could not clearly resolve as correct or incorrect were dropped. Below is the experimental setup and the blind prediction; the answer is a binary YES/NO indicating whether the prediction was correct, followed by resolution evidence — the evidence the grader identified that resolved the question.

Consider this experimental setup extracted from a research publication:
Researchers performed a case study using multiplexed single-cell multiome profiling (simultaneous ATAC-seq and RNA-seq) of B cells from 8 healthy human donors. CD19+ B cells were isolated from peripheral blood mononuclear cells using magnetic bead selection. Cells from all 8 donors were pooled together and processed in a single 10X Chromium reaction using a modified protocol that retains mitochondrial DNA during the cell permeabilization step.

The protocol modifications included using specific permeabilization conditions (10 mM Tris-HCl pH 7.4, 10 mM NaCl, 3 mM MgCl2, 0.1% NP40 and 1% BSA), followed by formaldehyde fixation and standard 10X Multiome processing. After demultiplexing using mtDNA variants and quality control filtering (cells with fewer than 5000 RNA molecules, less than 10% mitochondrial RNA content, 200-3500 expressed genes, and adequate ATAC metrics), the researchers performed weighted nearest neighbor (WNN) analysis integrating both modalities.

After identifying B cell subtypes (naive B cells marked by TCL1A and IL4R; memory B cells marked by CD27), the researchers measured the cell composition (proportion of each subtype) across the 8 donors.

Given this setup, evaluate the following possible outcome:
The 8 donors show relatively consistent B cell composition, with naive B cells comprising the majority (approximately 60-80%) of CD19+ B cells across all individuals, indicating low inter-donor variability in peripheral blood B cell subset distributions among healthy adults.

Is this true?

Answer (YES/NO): NO